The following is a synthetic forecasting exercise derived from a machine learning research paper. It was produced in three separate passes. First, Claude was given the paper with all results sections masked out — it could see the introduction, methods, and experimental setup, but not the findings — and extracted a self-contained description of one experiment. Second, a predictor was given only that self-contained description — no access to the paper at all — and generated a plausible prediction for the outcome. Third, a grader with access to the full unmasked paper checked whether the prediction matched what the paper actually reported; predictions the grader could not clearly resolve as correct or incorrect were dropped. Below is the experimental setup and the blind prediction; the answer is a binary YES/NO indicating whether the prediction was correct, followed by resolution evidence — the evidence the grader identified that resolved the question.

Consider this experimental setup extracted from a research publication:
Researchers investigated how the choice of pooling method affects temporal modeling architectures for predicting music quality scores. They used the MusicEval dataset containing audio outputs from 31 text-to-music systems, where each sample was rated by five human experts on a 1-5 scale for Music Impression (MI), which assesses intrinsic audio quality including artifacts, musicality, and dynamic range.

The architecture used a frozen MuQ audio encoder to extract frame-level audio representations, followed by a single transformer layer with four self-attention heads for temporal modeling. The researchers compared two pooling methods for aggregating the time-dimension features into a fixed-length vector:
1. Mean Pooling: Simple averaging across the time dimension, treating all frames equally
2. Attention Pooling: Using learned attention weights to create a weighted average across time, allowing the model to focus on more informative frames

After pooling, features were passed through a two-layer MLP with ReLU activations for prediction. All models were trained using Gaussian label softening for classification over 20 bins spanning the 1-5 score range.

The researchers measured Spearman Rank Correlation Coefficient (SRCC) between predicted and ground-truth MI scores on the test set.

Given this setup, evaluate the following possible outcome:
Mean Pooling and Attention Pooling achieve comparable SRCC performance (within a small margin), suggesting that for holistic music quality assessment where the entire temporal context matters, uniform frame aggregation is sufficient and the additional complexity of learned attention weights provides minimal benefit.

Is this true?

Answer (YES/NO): NO